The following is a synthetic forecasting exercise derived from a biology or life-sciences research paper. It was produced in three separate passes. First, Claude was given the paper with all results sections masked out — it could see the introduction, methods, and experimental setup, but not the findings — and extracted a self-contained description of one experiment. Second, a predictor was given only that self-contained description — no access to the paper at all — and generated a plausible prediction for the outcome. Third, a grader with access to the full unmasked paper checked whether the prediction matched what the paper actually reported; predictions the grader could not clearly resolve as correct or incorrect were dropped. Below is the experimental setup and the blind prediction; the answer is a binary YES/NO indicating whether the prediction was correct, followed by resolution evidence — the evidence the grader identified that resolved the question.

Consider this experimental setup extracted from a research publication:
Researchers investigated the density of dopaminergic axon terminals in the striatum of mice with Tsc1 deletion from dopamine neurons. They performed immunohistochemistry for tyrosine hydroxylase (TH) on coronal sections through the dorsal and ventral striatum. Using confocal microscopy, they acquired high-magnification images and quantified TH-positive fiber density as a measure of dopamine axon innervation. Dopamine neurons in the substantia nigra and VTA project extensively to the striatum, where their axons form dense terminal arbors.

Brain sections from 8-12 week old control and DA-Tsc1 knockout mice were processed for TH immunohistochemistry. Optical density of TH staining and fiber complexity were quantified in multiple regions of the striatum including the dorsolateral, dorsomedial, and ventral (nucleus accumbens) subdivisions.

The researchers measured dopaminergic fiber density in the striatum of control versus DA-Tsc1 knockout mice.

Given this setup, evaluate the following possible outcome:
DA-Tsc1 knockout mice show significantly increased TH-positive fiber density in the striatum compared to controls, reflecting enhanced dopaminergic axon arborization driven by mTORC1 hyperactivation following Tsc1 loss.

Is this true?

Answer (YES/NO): NO